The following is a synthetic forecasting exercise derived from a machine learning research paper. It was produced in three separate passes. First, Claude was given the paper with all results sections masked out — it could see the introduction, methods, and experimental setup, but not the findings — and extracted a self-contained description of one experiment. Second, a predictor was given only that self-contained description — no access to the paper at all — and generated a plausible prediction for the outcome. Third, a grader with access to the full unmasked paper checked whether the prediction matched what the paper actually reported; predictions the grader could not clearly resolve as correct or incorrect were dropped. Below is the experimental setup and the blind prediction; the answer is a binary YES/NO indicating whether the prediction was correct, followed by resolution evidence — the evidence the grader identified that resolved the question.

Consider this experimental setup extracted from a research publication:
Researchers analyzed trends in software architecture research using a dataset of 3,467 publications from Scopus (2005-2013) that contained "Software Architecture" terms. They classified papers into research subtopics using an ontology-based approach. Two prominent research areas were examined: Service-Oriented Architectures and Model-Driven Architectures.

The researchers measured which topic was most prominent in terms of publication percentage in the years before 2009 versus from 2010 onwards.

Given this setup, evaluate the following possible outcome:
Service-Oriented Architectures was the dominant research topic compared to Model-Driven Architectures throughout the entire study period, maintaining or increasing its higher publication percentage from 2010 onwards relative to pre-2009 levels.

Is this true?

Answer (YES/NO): NO